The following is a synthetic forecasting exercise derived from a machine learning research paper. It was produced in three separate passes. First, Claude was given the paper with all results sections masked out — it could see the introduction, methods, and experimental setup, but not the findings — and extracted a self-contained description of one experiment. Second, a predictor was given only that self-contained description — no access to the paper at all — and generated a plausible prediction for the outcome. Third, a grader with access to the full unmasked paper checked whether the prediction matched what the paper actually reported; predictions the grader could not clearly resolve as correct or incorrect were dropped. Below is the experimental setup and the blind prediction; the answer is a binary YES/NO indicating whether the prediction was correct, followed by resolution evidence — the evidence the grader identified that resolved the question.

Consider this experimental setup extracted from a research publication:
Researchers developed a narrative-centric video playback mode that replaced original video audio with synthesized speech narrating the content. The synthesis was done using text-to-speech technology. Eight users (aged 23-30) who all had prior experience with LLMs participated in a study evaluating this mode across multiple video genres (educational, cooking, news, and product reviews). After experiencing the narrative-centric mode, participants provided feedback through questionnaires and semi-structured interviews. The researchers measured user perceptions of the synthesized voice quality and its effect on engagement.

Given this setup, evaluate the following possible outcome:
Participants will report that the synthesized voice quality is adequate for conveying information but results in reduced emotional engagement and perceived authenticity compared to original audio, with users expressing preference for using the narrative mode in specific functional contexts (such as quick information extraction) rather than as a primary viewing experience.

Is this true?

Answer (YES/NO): NO